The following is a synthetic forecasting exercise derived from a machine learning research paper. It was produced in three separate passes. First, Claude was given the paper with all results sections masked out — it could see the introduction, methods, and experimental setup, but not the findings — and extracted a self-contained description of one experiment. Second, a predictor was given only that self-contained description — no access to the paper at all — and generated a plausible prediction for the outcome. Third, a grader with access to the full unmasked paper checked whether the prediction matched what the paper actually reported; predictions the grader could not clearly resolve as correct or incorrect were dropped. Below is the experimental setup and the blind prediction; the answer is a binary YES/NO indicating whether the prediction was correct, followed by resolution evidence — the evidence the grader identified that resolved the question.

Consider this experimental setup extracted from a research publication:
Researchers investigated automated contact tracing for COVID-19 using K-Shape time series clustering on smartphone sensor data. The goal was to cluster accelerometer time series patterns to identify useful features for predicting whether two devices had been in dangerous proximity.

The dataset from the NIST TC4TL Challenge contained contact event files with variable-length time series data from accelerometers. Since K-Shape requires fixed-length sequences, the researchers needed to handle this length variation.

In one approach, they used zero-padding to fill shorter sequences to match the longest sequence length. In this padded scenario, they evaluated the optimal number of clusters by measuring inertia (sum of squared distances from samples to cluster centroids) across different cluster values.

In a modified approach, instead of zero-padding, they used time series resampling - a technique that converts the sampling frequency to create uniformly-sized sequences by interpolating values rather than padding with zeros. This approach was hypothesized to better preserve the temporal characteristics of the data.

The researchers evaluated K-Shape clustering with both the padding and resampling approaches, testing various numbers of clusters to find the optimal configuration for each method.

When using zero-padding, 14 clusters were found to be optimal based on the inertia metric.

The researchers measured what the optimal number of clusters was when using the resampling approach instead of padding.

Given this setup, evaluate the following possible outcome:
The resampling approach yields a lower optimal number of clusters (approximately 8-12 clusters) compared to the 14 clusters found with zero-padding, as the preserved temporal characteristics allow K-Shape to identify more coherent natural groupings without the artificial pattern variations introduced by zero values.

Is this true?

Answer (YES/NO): NO